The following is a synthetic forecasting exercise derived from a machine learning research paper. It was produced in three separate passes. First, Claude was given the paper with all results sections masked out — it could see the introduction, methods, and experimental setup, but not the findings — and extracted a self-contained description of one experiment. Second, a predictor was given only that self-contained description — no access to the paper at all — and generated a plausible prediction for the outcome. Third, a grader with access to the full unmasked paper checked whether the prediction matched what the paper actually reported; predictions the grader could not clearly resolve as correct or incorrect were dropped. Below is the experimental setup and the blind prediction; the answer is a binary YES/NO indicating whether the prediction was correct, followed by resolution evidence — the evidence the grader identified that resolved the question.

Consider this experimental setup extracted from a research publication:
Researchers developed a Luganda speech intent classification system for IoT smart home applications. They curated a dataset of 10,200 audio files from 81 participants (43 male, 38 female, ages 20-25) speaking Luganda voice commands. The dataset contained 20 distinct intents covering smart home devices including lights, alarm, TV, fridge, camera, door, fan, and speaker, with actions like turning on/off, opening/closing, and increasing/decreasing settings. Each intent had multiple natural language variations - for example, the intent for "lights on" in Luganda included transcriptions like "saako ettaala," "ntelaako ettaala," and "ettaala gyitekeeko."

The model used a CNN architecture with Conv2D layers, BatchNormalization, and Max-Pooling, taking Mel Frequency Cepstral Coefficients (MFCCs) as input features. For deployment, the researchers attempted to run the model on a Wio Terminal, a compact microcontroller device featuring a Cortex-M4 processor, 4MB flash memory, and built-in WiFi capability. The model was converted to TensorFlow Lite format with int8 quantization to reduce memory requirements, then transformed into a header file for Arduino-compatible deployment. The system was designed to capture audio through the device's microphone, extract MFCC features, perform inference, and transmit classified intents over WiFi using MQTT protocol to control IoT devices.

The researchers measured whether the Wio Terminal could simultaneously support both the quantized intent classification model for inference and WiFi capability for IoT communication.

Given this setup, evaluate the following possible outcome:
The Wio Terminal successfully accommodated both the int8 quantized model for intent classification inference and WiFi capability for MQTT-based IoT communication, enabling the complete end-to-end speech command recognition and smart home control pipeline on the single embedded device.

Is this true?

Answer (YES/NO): NO